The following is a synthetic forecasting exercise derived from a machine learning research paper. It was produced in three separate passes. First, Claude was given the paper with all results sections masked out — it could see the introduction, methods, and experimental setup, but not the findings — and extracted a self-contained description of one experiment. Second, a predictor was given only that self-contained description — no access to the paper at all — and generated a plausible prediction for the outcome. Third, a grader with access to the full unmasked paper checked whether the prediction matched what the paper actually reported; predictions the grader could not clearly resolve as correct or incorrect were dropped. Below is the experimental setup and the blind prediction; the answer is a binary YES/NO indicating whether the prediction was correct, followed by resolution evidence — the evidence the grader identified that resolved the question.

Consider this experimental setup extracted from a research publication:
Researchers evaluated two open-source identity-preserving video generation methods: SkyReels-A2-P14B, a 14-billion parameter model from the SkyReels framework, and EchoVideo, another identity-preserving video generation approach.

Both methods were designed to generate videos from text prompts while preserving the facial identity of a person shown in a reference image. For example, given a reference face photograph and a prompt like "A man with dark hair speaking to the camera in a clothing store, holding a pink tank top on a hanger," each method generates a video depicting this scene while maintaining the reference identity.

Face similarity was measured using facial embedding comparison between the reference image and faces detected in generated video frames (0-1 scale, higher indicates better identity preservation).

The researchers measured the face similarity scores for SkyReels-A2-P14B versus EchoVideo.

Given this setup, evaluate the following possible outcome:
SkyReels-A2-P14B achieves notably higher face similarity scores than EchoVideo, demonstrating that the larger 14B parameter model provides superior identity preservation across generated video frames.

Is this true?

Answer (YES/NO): NO